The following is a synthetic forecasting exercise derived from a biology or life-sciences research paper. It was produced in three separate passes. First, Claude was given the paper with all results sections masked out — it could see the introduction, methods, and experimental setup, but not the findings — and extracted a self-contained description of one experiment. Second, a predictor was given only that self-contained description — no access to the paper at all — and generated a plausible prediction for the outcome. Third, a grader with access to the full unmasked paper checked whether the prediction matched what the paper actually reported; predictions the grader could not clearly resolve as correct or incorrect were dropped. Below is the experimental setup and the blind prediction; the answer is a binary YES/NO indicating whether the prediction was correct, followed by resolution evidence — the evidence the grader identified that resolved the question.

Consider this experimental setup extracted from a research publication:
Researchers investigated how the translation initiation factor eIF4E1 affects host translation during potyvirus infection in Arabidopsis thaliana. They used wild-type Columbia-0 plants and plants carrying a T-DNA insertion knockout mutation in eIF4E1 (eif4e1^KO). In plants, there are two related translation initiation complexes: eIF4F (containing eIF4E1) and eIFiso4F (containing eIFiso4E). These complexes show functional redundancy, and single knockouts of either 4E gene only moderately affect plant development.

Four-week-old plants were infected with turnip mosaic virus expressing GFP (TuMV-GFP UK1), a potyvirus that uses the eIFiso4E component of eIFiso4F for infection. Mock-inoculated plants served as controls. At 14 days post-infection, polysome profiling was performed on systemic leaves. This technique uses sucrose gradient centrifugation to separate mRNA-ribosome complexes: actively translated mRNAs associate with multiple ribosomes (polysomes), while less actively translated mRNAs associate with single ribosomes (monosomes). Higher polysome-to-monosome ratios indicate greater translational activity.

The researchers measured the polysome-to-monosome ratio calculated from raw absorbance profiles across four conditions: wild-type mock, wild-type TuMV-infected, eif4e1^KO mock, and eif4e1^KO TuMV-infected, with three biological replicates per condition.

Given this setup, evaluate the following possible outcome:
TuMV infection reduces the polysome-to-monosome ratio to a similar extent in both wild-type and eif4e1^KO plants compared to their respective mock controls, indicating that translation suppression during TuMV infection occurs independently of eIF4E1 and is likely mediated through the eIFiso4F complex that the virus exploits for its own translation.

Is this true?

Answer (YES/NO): NO